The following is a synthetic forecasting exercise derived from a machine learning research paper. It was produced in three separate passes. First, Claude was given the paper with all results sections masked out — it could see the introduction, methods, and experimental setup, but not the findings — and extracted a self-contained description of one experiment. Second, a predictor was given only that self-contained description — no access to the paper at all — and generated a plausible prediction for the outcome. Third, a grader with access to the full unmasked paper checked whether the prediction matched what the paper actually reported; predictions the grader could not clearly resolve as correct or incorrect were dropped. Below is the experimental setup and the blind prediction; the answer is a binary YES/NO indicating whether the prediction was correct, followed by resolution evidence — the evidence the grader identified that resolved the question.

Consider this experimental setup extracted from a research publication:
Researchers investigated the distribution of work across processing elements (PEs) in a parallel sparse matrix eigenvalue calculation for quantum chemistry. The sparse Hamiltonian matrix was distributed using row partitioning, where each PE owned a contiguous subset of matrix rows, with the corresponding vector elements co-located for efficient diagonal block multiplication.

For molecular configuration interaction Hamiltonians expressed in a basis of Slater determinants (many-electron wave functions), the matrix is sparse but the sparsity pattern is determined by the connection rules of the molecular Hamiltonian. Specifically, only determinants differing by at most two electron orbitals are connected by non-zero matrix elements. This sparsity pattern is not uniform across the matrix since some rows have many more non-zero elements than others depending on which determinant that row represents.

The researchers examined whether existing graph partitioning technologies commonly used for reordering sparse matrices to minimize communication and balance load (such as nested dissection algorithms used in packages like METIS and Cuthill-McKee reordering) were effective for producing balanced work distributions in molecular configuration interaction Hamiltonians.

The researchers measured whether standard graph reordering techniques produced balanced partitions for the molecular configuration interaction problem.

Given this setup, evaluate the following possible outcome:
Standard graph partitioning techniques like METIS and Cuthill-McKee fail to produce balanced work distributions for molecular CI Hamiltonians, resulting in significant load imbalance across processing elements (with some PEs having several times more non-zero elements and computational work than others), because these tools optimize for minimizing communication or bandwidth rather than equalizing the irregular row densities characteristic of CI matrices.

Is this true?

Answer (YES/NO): YES